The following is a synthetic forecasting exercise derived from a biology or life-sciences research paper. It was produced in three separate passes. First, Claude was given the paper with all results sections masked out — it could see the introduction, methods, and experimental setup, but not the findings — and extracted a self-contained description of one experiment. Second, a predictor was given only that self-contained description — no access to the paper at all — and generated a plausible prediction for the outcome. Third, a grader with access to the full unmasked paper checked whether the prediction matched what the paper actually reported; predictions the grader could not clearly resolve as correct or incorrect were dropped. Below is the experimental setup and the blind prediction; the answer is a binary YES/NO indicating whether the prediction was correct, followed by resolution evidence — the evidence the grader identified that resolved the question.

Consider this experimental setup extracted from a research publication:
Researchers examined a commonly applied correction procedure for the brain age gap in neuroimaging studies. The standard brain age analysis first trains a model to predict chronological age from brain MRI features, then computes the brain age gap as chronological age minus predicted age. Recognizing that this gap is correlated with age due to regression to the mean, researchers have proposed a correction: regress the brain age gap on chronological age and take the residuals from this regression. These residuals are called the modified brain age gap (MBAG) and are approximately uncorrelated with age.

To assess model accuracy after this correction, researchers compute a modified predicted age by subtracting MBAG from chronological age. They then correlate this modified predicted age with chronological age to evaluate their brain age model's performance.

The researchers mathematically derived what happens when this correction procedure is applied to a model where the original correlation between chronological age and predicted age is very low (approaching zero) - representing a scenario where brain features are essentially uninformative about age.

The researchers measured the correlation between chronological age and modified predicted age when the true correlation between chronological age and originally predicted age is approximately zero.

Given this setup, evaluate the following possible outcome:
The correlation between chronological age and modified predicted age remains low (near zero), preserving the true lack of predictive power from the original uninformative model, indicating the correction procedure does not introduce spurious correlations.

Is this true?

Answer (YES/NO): NO